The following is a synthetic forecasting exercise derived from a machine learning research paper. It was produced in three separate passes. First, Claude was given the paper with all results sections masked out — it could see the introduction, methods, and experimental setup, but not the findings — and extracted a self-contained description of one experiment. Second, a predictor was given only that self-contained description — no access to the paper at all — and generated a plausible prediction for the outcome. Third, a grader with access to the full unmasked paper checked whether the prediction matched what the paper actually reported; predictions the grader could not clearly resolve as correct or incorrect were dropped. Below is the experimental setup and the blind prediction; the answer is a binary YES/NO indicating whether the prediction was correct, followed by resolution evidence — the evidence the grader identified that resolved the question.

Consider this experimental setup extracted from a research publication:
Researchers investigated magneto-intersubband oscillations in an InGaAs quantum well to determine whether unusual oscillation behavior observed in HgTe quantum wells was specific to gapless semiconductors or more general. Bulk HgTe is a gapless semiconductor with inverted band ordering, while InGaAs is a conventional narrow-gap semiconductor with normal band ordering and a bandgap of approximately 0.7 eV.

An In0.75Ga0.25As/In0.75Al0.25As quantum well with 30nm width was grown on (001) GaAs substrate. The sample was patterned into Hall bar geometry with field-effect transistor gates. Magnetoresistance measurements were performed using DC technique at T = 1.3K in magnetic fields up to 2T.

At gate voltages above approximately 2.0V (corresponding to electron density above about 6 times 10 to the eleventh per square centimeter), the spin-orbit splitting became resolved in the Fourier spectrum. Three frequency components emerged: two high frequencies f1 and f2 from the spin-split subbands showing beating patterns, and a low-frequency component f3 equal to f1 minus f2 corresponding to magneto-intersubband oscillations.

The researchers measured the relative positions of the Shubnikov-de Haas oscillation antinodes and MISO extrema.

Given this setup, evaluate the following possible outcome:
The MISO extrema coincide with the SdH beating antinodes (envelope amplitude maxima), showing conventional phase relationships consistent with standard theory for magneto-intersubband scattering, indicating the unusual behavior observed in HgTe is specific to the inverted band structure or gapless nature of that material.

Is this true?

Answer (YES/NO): NO